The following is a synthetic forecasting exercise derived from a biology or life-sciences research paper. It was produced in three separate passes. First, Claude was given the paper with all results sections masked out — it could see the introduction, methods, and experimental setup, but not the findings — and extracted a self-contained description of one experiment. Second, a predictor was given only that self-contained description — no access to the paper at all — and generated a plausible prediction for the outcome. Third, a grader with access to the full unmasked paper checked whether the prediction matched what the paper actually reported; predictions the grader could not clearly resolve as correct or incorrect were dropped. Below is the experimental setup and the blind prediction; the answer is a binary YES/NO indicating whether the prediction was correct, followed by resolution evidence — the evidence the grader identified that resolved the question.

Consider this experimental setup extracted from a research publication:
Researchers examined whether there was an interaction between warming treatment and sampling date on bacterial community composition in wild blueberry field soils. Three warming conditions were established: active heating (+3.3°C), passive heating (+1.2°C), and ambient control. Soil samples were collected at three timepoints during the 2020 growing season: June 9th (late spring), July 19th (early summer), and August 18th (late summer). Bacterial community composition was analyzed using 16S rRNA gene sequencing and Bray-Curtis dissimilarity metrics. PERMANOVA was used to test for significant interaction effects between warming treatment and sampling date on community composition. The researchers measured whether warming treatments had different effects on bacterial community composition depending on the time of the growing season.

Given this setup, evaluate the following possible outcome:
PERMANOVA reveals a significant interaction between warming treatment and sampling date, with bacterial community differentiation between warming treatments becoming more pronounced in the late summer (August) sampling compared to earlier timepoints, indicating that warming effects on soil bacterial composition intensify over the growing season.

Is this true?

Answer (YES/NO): NO